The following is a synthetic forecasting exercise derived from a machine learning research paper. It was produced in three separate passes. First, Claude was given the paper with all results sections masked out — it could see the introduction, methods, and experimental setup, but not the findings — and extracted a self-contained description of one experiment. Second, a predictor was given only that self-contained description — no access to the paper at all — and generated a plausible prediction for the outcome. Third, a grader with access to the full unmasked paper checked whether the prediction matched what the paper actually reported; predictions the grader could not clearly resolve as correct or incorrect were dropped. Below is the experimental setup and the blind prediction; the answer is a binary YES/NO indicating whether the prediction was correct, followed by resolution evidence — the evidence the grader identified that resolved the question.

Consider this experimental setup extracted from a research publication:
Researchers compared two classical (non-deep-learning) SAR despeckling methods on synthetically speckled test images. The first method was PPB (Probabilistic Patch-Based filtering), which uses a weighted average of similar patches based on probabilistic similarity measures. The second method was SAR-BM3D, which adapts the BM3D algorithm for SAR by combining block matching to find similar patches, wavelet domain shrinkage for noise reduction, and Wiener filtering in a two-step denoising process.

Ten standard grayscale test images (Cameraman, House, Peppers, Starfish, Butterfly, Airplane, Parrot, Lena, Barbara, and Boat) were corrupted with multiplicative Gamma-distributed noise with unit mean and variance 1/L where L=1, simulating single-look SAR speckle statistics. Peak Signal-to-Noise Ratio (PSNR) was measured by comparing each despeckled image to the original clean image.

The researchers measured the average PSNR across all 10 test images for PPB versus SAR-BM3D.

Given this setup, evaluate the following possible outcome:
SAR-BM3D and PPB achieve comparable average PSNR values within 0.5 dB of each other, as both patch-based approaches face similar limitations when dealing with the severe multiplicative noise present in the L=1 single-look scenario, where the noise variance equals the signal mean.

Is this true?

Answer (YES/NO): NO